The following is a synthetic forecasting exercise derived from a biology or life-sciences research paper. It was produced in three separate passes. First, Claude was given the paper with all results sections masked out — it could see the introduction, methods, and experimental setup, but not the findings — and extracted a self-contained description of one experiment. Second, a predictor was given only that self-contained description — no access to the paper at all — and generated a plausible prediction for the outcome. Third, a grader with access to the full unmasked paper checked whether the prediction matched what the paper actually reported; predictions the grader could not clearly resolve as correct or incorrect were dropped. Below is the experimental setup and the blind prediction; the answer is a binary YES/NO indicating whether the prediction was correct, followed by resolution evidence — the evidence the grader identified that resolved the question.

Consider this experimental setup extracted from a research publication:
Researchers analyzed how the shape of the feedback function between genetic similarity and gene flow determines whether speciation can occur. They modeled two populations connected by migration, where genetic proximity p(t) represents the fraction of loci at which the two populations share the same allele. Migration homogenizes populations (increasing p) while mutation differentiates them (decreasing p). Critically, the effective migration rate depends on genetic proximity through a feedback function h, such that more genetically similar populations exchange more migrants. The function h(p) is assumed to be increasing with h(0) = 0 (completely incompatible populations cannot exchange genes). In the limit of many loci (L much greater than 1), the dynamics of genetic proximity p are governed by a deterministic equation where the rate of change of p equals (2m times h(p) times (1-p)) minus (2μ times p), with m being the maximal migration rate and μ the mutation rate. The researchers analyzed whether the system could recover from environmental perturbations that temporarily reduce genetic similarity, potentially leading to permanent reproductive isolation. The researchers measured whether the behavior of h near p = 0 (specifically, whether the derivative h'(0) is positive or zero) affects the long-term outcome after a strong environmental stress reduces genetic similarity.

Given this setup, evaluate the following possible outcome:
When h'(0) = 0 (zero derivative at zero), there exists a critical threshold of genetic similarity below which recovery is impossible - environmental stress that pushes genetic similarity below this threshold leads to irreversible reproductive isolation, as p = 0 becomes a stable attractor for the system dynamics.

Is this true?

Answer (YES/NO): YES